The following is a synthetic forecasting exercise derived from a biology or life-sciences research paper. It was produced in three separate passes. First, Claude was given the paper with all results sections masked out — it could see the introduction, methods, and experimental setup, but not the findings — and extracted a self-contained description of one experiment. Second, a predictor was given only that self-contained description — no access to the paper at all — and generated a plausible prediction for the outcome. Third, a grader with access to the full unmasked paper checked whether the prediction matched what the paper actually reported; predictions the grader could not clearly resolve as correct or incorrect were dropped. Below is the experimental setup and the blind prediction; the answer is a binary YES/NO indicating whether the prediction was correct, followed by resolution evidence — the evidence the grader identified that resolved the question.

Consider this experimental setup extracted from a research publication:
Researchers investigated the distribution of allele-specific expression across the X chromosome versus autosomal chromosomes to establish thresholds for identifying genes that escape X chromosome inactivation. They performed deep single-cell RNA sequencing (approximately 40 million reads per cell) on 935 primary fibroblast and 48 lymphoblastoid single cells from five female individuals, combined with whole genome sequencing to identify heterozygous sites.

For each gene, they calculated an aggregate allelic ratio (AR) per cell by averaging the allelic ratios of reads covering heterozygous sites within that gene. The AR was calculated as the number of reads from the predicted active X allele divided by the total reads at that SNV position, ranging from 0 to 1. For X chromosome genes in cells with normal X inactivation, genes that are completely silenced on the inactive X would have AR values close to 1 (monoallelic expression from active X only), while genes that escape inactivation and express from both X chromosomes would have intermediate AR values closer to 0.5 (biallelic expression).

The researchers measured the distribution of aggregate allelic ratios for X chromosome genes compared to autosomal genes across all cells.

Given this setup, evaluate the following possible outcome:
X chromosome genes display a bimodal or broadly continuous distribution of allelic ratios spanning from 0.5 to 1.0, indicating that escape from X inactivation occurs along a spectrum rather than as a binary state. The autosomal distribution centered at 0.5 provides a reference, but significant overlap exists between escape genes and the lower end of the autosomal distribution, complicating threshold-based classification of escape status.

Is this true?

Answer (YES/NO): NO